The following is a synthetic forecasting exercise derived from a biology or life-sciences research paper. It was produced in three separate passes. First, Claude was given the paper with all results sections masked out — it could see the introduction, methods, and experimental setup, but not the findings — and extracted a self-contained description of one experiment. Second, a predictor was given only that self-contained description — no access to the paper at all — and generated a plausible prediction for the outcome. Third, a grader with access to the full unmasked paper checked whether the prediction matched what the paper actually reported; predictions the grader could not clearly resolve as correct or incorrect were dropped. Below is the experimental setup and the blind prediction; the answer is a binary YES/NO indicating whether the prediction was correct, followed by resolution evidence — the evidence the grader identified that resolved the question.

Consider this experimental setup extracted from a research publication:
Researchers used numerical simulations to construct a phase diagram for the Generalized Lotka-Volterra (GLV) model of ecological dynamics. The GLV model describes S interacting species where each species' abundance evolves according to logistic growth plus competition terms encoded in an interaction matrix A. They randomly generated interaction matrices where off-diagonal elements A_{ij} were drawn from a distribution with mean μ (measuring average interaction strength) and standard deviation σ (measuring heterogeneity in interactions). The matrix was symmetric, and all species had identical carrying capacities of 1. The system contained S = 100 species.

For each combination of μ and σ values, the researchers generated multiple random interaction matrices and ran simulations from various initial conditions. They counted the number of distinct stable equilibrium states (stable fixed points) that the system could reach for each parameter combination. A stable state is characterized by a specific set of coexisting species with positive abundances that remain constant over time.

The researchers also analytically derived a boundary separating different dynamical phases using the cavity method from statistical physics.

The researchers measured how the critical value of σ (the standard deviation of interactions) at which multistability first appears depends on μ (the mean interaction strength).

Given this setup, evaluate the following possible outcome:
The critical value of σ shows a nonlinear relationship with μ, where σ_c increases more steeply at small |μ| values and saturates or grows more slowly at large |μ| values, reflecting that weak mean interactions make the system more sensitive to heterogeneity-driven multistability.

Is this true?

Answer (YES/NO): NO